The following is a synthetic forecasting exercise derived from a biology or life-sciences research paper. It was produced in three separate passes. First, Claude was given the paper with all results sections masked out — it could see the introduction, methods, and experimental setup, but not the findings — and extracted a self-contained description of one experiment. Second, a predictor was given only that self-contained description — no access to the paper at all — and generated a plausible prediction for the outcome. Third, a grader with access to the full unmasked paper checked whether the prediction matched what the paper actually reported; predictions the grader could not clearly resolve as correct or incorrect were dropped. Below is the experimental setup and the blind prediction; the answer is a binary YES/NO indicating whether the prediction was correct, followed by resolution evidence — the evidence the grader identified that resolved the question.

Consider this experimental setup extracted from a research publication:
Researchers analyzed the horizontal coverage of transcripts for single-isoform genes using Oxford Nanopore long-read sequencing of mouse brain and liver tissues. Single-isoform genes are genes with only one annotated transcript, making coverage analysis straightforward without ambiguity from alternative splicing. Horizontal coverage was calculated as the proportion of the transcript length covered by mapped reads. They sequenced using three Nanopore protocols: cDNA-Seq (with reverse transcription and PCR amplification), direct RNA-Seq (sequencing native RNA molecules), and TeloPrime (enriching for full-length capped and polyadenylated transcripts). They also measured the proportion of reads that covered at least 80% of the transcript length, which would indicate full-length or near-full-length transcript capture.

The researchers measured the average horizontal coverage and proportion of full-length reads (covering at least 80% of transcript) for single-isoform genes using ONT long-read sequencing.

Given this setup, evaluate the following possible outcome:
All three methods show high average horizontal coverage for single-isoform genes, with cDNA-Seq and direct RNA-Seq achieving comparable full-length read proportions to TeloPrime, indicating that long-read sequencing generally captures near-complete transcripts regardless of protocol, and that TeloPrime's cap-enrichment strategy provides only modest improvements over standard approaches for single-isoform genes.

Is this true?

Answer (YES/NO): NO